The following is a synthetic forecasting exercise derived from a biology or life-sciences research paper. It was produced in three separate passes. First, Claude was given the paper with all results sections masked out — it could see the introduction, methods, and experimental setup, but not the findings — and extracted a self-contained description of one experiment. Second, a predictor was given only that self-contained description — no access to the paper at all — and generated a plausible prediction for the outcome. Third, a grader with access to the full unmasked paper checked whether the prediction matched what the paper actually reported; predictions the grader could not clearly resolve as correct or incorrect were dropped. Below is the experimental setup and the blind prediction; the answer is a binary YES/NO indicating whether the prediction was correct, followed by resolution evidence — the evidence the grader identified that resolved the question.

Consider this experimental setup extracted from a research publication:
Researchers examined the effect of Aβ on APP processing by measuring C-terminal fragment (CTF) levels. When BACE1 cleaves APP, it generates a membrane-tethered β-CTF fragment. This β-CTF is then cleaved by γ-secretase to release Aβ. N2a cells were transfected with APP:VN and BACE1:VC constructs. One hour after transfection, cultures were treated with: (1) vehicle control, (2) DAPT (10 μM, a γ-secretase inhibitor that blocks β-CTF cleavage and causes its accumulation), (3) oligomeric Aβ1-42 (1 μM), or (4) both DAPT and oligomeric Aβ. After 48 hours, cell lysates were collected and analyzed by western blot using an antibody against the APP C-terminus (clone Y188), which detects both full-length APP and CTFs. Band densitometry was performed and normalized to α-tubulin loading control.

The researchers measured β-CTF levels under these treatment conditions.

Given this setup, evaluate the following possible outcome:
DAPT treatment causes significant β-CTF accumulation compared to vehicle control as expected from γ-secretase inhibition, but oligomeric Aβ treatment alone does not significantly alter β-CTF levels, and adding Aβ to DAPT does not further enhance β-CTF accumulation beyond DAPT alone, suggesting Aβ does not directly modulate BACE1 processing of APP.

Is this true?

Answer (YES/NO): NO